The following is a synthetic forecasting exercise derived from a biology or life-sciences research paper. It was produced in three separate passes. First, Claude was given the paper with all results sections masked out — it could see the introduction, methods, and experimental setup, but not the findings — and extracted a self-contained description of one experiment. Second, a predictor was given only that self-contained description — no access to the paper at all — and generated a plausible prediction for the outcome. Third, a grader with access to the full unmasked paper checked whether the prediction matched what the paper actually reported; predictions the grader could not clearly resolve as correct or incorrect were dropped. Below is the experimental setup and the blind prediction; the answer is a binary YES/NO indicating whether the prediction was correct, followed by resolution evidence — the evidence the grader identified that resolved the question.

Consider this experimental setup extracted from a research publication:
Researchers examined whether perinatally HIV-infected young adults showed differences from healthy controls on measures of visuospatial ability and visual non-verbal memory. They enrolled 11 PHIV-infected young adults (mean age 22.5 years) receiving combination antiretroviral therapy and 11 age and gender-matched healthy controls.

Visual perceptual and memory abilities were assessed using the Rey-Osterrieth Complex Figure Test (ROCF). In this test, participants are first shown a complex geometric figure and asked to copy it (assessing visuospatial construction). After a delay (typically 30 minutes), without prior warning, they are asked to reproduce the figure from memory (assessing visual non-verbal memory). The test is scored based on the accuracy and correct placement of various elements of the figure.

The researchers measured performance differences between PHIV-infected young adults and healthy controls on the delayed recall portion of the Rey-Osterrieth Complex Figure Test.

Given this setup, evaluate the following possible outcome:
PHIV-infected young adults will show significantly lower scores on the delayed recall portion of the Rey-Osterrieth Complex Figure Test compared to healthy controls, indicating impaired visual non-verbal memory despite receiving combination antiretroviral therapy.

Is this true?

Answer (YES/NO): NO